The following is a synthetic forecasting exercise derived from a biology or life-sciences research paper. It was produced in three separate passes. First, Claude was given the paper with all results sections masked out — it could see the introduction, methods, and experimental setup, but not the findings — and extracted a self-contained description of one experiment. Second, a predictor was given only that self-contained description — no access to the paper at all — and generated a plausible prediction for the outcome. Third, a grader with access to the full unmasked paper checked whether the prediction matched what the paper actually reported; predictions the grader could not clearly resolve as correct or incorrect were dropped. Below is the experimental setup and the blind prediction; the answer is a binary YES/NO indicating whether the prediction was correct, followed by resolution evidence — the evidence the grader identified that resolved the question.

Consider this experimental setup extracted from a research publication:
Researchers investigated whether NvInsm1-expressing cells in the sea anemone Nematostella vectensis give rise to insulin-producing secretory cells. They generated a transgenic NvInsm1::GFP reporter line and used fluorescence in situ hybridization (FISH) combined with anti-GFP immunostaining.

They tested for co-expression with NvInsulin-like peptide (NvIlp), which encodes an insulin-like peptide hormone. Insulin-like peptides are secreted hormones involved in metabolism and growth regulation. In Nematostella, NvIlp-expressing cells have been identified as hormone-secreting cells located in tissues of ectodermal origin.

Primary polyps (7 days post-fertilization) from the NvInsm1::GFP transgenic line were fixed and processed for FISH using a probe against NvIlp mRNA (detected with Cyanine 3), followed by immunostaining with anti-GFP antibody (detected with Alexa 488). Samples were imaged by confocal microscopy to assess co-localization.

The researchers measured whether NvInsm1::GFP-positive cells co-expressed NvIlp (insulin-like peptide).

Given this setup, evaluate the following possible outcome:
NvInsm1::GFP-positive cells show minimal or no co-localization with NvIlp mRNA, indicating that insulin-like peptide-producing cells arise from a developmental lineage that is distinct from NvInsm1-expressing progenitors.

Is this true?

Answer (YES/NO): NO